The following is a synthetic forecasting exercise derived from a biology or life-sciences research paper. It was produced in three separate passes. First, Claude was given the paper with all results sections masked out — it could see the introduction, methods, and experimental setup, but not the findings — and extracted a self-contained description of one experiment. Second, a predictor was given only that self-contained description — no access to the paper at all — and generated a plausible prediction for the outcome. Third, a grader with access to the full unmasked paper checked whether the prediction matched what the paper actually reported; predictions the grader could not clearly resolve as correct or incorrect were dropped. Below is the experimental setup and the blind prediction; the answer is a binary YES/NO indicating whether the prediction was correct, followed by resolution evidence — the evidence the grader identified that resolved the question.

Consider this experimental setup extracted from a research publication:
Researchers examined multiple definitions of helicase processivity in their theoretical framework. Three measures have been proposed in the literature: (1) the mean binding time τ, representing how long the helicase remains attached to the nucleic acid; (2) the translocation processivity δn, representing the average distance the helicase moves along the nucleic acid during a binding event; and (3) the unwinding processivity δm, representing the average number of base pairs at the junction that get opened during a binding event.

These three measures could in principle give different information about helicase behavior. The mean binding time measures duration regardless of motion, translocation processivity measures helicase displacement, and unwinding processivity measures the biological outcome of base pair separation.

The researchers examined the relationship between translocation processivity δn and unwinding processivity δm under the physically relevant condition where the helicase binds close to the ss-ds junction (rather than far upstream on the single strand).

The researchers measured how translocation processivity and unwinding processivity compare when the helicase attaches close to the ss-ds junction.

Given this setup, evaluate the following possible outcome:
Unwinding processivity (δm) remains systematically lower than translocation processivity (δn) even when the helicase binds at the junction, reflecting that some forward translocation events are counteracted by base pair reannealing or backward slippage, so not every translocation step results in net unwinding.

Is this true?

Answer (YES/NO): NO